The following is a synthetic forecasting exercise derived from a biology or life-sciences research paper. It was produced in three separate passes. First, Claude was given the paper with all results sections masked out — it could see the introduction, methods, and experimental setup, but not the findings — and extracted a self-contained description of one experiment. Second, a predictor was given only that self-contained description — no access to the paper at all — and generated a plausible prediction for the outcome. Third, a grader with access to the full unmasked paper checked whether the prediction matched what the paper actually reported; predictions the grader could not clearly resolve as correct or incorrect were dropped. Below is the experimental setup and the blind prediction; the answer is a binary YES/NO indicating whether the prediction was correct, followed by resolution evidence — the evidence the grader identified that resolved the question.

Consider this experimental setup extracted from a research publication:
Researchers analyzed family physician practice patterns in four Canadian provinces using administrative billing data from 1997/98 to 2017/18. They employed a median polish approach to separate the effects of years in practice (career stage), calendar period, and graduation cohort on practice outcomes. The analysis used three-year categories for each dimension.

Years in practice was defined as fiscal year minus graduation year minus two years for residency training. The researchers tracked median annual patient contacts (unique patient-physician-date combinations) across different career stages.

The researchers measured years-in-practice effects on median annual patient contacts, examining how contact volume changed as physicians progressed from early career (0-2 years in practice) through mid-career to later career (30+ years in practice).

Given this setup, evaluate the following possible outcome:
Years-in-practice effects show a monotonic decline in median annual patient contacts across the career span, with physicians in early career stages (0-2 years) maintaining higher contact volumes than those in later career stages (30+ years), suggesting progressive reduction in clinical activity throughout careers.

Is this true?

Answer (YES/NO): NO